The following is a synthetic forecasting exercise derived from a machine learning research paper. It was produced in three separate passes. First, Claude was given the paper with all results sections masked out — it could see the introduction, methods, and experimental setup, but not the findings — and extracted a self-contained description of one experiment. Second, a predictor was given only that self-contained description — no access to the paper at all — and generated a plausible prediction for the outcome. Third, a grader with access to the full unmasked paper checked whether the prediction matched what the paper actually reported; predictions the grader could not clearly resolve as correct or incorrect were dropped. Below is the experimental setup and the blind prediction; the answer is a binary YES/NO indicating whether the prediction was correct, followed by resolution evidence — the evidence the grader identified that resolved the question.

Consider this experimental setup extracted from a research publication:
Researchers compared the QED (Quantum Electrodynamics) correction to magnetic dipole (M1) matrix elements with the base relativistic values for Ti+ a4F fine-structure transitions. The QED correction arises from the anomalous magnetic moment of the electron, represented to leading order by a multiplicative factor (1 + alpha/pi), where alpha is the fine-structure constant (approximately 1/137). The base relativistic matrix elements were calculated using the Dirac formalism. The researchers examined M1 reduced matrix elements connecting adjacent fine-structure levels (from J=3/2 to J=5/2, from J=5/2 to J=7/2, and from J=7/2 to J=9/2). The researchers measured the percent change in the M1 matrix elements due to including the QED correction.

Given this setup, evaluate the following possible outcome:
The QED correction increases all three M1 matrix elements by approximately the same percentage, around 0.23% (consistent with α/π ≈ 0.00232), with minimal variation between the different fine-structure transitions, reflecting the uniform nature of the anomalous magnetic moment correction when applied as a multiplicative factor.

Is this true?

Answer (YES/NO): YES